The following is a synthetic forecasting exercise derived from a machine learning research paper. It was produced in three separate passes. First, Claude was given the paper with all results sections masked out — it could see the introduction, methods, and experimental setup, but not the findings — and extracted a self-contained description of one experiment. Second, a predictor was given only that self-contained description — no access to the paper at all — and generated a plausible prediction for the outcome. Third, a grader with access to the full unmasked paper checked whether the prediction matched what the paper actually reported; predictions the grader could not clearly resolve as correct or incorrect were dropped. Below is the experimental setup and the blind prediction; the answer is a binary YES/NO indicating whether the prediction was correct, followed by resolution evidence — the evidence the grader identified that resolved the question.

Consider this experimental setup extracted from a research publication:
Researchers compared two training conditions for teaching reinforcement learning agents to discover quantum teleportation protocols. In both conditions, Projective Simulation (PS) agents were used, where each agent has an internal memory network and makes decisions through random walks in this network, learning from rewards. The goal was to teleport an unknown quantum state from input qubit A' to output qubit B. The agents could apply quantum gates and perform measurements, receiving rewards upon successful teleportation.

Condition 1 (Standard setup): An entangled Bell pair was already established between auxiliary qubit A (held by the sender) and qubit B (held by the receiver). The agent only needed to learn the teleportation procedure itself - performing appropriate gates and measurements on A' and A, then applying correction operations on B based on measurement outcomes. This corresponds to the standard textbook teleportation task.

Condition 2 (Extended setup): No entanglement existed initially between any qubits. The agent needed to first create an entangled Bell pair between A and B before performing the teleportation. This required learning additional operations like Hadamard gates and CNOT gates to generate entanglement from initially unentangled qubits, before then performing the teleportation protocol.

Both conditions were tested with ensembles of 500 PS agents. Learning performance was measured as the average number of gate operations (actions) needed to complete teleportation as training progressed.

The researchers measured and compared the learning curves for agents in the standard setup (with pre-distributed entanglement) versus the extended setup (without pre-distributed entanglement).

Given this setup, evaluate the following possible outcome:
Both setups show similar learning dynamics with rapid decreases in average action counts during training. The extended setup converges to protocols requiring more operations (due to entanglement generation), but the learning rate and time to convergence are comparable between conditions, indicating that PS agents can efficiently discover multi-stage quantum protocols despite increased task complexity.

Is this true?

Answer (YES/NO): NO